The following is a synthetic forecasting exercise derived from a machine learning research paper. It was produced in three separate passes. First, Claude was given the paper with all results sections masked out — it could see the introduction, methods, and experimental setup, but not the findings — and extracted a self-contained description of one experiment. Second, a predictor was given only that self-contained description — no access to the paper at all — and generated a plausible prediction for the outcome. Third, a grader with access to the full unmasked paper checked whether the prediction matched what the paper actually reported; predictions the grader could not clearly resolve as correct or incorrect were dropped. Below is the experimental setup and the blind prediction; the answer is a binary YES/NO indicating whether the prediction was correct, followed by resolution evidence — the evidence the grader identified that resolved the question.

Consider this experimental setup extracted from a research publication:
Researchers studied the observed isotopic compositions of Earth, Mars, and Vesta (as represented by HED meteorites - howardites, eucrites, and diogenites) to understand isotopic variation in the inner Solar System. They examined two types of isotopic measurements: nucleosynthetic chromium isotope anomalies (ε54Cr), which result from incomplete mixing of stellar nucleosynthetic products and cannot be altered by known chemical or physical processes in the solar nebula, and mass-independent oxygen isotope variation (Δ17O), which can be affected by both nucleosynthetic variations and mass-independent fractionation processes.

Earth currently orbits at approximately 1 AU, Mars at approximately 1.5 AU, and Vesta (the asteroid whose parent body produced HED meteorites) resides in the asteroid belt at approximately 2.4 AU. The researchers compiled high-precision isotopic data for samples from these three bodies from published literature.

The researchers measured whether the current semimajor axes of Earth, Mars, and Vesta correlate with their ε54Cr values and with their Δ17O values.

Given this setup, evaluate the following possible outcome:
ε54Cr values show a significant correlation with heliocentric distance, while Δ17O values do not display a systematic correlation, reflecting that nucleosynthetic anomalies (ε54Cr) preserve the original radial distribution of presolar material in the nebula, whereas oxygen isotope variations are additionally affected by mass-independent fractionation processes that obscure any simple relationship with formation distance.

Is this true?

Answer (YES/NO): YES